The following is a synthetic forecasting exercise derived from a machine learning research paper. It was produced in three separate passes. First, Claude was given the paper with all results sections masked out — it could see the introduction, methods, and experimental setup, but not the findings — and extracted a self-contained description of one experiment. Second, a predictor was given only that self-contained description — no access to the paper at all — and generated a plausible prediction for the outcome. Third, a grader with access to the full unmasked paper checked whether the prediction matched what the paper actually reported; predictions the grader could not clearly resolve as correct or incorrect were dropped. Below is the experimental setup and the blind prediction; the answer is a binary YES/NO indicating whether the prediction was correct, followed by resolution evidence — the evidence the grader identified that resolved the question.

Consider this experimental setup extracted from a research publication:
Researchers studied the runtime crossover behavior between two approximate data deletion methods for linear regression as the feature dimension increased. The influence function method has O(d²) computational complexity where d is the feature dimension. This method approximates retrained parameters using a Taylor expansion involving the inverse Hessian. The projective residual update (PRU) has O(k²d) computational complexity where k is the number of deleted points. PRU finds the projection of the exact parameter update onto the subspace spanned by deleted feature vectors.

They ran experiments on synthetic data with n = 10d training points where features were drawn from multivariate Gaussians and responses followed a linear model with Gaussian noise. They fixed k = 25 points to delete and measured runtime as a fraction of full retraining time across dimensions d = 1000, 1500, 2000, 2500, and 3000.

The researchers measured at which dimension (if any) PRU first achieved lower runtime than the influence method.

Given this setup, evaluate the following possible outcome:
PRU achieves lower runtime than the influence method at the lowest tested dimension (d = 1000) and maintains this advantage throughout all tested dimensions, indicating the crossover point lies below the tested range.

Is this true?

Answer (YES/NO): NO